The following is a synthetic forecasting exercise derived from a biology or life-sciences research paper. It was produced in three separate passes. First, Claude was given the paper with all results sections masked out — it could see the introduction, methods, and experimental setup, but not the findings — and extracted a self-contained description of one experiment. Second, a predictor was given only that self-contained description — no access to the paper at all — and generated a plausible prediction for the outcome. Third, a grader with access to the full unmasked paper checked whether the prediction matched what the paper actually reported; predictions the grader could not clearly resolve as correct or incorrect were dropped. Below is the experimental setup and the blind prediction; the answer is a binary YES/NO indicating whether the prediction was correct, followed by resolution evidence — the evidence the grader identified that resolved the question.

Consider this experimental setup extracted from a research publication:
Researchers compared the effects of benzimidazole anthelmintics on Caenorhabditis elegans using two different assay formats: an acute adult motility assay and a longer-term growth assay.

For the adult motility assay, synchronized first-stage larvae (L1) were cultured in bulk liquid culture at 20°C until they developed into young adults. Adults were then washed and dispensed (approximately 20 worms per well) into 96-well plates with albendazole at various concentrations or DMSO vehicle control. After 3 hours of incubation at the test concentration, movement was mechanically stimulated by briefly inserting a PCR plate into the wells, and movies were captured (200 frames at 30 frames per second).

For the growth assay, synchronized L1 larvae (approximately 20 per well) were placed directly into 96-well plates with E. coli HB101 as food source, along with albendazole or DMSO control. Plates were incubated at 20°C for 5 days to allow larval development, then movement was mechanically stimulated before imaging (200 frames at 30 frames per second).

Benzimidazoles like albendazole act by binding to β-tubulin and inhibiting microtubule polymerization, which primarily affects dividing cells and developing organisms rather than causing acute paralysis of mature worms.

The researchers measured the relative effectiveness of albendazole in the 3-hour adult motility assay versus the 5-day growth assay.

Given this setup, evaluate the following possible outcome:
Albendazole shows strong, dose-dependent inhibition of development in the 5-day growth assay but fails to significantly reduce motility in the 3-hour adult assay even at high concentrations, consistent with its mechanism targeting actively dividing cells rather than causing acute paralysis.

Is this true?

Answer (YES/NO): YES